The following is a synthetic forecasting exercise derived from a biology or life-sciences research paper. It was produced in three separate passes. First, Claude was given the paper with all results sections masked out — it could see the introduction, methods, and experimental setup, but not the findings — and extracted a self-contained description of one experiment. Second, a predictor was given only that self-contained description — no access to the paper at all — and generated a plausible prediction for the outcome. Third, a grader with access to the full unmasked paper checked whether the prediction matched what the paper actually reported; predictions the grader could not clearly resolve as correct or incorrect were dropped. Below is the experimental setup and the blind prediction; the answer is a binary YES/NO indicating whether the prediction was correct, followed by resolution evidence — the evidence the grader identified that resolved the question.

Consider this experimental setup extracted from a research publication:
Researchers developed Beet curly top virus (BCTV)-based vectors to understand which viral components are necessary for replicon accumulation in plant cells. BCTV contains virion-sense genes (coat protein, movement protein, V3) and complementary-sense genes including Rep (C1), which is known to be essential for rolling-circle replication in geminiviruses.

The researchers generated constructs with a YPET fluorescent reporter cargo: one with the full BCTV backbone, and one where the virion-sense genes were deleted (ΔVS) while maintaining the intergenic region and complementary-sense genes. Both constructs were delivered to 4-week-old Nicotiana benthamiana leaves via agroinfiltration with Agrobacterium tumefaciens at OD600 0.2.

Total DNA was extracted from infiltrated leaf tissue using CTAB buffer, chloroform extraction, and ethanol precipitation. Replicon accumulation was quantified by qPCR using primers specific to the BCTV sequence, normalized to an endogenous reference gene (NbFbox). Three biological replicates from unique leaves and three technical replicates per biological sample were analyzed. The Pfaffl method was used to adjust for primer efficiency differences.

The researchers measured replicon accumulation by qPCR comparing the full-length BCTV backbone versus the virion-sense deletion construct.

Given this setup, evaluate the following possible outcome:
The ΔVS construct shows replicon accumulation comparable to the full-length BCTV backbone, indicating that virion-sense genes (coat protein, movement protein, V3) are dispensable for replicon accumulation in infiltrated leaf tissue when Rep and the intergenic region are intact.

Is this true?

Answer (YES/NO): YES